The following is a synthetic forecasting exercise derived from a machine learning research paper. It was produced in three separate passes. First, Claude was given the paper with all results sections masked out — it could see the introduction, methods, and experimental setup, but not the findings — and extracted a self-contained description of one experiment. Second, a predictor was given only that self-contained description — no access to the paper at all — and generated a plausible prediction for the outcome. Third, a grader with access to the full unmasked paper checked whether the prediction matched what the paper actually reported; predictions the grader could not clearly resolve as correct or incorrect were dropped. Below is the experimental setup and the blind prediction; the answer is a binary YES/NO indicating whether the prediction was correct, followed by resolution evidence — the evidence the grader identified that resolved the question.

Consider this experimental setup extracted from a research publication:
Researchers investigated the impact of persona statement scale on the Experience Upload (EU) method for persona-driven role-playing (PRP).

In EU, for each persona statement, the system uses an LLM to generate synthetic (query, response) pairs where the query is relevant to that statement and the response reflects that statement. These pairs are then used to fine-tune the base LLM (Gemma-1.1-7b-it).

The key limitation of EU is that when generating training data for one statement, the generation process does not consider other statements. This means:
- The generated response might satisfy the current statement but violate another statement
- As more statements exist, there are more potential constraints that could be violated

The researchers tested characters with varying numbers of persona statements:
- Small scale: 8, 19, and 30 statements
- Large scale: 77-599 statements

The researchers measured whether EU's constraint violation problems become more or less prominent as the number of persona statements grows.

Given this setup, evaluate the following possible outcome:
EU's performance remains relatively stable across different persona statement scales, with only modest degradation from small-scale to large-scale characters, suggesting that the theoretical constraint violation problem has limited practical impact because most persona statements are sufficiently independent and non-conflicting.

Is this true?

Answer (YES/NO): NO